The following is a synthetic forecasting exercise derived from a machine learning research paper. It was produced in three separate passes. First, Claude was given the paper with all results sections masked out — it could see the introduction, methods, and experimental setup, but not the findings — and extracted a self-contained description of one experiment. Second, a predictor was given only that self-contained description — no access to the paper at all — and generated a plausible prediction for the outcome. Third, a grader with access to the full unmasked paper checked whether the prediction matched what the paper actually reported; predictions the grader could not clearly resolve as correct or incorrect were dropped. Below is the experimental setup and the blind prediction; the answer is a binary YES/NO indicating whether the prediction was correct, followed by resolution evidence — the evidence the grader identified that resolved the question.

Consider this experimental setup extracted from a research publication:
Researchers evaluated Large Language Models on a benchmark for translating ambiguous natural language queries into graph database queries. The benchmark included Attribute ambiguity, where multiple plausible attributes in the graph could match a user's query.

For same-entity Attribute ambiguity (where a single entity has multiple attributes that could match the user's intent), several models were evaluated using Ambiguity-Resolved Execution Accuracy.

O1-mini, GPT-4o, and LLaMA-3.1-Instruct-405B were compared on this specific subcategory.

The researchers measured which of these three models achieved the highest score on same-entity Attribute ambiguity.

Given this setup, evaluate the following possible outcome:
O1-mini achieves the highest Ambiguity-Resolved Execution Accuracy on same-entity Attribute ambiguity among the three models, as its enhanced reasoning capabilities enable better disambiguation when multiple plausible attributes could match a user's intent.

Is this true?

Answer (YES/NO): YES